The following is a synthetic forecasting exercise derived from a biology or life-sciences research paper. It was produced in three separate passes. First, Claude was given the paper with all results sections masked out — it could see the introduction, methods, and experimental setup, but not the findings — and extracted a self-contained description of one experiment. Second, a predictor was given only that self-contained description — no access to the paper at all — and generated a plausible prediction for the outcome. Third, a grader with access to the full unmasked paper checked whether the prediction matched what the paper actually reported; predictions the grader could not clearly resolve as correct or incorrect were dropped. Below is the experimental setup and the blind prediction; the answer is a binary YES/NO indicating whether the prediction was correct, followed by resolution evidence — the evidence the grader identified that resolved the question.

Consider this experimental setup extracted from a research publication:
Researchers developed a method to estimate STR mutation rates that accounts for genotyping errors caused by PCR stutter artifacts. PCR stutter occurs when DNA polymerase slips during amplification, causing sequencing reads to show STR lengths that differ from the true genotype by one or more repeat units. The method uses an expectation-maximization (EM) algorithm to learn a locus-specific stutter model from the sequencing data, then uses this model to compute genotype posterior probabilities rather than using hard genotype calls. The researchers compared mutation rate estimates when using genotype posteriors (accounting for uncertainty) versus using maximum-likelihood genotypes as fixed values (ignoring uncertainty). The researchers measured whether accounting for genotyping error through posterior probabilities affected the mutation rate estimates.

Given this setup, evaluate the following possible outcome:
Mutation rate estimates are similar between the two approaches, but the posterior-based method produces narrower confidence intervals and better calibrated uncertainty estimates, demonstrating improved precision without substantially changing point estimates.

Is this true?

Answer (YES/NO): NO